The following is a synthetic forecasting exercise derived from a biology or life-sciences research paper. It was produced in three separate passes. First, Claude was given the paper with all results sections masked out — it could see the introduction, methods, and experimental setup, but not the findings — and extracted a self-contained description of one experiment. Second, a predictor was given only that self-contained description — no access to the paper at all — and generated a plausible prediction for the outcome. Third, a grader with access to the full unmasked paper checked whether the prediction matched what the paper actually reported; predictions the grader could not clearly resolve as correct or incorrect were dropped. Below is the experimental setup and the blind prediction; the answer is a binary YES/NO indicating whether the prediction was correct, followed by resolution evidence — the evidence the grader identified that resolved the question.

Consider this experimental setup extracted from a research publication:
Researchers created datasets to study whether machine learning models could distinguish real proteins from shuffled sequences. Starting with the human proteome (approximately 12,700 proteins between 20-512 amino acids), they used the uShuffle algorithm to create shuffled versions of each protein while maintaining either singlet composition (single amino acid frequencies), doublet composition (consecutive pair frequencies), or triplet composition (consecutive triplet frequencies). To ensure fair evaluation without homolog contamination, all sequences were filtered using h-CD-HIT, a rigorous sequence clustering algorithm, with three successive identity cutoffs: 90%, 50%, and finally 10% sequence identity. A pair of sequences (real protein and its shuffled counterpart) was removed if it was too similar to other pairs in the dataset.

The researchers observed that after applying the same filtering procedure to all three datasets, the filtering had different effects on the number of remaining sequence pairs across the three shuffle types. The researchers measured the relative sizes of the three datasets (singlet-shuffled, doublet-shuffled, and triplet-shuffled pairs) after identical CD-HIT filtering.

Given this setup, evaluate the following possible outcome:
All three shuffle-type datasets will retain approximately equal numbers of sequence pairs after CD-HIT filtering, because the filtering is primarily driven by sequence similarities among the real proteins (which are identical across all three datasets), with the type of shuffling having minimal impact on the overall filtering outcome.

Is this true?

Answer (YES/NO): NO